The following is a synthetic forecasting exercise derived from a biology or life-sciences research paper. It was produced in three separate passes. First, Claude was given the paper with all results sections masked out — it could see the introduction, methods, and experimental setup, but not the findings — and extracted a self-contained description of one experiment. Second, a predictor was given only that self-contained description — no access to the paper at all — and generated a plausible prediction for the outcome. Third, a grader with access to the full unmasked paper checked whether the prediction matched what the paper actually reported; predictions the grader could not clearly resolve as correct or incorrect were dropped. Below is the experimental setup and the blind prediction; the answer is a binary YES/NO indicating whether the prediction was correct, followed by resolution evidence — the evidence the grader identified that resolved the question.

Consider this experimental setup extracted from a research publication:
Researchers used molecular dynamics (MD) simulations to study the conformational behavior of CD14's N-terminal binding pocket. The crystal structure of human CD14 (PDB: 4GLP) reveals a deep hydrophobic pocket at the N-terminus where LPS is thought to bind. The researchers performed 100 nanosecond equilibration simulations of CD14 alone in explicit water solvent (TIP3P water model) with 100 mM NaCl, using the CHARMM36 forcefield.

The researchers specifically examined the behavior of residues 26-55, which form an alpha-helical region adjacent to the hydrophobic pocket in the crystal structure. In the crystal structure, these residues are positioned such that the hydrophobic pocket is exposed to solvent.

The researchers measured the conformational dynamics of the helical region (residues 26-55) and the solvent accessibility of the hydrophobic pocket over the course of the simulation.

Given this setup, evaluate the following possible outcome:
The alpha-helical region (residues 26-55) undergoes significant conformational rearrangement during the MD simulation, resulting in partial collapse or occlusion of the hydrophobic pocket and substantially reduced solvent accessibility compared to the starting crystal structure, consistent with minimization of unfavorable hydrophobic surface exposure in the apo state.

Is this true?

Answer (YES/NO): YES